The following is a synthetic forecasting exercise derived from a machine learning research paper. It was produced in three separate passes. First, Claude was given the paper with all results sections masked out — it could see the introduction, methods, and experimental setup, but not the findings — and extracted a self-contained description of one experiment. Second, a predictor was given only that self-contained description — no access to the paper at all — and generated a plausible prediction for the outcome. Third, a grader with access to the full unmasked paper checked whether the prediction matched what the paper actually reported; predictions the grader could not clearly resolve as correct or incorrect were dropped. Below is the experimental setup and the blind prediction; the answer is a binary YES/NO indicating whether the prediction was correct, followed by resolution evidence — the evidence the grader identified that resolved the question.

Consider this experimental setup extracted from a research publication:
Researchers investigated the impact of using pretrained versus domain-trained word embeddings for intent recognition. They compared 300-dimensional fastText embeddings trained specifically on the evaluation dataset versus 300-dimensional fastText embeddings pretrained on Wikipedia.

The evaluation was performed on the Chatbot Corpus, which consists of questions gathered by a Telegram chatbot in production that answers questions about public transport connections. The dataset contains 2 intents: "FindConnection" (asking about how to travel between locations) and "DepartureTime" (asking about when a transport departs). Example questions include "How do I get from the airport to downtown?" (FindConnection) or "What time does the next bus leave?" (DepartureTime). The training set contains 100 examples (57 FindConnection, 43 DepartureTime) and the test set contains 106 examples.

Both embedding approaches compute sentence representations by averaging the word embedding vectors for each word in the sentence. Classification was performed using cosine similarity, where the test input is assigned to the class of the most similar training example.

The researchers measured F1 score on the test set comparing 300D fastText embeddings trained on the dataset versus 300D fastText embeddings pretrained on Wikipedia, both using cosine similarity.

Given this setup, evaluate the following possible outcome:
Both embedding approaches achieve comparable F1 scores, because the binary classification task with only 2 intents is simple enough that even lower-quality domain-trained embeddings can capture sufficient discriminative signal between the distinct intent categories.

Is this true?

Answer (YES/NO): YES